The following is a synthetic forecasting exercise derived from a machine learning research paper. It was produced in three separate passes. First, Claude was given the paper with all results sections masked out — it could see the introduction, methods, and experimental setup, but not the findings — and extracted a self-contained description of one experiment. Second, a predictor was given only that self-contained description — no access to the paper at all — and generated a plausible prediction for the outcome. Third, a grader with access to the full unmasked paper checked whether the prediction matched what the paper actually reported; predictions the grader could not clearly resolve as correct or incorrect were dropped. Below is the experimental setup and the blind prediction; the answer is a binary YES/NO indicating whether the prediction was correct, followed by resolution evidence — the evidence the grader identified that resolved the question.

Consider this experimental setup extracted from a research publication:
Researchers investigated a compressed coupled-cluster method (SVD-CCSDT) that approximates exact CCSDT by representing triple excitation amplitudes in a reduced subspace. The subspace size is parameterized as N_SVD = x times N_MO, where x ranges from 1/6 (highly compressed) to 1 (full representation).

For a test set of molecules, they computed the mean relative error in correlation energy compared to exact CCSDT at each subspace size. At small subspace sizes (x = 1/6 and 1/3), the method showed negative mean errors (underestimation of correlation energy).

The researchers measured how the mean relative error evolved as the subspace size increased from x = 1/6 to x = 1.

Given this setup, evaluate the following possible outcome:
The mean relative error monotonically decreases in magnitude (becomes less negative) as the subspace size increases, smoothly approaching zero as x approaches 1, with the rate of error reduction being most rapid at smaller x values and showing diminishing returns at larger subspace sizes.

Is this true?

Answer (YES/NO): NO